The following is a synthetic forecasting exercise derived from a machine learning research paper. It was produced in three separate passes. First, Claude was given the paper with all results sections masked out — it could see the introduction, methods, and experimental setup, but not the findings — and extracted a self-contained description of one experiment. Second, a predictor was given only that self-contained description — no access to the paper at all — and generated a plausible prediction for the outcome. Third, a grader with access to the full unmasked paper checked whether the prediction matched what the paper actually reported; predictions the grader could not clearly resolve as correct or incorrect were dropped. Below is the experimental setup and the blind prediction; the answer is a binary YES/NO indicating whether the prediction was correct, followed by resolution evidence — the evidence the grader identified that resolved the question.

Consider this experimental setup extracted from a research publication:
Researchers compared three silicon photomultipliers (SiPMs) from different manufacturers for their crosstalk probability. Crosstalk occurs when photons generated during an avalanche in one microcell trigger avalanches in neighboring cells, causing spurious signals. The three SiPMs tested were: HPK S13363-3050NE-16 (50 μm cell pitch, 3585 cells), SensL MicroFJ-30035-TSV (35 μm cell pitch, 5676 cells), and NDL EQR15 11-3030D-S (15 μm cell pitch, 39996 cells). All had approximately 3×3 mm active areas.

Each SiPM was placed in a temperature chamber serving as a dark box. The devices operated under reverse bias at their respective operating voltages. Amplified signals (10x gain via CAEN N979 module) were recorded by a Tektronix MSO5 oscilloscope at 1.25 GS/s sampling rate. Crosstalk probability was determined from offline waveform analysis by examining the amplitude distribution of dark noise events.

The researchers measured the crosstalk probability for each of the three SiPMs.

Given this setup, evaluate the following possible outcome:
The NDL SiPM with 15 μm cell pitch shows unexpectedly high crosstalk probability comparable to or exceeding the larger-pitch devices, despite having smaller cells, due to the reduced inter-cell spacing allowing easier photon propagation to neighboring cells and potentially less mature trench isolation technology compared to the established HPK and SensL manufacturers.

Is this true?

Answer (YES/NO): NO